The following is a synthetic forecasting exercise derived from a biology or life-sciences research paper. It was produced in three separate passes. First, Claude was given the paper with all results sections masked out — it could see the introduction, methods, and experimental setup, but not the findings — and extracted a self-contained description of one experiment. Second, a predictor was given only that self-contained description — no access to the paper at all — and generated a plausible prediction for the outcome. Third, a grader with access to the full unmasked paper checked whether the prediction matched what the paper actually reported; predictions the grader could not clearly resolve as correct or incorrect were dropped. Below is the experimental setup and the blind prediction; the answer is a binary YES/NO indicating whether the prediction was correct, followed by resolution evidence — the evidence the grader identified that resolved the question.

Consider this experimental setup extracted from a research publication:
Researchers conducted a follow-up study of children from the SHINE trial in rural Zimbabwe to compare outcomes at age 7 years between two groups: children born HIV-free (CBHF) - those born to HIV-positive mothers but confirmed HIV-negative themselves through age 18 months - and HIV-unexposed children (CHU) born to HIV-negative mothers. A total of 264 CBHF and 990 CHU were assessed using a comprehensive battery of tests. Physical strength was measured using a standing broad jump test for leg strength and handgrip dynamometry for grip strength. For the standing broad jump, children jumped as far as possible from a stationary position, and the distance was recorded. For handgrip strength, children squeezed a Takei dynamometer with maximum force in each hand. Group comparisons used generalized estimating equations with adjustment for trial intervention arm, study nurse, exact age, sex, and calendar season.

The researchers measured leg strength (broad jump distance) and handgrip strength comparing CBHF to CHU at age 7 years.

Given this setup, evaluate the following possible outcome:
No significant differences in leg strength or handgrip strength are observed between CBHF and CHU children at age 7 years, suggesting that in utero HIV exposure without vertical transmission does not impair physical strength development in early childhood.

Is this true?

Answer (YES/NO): YES